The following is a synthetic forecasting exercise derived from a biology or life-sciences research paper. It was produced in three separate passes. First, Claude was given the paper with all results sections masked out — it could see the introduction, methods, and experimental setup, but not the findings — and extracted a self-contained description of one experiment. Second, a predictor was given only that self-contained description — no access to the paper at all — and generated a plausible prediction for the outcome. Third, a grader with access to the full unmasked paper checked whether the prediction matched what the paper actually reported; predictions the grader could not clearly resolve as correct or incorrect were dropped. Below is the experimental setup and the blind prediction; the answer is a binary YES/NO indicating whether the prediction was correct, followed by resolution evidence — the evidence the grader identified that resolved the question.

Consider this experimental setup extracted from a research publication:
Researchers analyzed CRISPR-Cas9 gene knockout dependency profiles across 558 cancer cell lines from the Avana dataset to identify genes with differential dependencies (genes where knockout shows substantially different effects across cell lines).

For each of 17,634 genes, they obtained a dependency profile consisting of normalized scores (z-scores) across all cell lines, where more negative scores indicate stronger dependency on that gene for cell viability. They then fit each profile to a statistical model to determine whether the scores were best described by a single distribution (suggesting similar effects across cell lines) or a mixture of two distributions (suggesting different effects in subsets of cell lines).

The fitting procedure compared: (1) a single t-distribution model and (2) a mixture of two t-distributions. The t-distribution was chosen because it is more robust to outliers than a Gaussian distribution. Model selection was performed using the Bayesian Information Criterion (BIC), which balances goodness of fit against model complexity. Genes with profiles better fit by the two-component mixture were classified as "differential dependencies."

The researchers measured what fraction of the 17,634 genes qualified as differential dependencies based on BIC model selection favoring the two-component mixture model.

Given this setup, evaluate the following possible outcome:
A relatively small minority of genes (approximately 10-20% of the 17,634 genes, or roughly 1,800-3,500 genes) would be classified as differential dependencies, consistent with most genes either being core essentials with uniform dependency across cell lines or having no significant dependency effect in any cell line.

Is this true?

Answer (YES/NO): NO